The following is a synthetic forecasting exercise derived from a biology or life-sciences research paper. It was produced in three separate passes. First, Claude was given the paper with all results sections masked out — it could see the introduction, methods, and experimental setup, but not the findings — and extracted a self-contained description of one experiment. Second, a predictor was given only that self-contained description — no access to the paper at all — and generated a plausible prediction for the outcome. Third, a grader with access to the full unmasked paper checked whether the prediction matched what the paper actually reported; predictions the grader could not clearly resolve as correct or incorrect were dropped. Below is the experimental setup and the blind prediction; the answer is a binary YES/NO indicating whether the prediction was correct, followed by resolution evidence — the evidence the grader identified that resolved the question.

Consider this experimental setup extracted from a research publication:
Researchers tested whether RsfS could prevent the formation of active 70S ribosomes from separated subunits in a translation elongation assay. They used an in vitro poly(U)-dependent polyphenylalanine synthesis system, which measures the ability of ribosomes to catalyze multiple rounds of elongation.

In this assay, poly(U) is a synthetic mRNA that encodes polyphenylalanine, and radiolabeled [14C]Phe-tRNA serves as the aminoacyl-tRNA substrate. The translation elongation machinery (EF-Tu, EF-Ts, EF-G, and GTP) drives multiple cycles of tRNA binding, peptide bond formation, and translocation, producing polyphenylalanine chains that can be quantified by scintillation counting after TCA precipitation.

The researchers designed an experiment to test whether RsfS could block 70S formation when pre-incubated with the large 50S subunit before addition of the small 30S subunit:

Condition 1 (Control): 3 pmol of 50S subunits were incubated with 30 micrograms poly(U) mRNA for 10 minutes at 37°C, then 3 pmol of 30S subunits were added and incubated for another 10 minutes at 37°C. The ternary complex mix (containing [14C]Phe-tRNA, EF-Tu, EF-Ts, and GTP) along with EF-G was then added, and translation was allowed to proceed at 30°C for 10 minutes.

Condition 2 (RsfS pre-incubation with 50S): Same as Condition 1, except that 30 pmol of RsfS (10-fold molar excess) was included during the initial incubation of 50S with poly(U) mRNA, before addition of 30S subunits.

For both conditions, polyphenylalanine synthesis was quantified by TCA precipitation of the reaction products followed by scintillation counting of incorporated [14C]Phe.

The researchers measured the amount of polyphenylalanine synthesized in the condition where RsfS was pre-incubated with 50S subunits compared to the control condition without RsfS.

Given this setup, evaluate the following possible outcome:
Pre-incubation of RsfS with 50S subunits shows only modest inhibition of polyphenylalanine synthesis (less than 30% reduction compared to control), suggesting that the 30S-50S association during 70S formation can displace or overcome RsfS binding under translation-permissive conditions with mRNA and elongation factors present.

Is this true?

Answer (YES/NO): NO